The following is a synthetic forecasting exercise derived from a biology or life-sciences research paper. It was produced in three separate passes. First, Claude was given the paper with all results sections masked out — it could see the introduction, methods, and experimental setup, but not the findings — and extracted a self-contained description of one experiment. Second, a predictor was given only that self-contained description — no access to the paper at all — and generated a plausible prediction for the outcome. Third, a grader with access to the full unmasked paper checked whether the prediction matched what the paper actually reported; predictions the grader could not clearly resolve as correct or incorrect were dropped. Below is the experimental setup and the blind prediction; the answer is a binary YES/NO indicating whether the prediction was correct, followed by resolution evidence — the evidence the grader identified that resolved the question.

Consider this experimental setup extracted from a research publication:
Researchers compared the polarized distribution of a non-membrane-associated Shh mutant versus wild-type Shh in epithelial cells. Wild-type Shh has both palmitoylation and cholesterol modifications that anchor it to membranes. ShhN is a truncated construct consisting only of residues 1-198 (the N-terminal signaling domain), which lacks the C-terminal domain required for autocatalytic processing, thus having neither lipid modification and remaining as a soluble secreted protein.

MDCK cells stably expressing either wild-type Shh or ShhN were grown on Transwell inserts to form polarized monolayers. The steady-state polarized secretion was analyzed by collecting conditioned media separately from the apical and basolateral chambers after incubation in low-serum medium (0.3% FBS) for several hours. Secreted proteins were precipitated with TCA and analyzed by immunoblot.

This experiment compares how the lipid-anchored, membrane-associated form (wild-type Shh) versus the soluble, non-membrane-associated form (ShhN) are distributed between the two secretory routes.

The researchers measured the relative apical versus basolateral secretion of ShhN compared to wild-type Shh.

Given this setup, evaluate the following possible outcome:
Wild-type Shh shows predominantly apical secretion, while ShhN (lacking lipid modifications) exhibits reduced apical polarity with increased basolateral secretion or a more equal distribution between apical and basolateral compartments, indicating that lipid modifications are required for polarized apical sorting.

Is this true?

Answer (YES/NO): YES